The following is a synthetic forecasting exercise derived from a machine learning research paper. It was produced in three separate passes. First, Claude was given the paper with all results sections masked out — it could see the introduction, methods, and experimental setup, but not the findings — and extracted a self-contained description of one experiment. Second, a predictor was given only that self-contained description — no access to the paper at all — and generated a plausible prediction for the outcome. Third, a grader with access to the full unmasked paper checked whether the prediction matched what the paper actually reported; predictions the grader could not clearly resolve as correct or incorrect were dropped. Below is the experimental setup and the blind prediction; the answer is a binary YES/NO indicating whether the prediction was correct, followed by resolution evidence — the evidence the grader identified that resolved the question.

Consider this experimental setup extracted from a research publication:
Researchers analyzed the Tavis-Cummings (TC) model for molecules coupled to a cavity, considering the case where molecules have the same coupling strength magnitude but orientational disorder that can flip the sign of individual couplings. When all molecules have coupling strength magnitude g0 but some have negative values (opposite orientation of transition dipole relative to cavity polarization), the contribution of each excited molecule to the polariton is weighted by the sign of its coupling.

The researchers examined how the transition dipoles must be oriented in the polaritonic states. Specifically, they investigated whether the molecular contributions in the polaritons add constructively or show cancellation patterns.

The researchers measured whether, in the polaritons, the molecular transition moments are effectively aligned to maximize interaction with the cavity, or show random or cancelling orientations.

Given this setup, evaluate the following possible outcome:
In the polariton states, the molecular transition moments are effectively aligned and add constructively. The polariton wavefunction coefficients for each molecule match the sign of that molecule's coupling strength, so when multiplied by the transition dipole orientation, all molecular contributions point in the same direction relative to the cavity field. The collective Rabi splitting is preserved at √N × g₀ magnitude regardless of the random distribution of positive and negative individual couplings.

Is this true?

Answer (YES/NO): YES